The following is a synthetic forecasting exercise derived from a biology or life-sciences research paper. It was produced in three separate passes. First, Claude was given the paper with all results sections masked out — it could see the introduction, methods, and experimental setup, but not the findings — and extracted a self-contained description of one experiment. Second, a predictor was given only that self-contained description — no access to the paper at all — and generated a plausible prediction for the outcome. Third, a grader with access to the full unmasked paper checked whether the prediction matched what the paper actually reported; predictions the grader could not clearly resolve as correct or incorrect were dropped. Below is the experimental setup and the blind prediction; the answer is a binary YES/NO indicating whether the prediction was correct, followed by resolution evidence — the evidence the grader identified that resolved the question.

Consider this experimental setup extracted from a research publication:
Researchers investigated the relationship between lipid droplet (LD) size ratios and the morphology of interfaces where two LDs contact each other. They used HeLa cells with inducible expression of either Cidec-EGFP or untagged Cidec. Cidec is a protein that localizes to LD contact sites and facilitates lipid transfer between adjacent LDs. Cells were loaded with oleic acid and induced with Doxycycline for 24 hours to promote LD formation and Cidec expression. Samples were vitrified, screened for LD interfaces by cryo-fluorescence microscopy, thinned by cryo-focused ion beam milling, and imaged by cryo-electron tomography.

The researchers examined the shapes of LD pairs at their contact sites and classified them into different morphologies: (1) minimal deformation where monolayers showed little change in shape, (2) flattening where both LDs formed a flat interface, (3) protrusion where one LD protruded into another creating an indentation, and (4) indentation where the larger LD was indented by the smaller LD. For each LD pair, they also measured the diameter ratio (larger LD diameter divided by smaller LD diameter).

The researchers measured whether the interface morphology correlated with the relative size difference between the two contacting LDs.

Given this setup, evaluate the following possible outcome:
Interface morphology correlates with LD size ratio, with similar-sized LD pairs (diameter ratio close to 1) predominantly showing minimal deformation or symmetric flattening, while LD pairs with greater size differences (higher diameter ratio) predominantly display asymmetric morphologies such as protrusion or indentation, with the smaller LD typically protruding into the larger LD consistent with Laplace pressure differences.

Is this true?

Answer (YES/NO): NO